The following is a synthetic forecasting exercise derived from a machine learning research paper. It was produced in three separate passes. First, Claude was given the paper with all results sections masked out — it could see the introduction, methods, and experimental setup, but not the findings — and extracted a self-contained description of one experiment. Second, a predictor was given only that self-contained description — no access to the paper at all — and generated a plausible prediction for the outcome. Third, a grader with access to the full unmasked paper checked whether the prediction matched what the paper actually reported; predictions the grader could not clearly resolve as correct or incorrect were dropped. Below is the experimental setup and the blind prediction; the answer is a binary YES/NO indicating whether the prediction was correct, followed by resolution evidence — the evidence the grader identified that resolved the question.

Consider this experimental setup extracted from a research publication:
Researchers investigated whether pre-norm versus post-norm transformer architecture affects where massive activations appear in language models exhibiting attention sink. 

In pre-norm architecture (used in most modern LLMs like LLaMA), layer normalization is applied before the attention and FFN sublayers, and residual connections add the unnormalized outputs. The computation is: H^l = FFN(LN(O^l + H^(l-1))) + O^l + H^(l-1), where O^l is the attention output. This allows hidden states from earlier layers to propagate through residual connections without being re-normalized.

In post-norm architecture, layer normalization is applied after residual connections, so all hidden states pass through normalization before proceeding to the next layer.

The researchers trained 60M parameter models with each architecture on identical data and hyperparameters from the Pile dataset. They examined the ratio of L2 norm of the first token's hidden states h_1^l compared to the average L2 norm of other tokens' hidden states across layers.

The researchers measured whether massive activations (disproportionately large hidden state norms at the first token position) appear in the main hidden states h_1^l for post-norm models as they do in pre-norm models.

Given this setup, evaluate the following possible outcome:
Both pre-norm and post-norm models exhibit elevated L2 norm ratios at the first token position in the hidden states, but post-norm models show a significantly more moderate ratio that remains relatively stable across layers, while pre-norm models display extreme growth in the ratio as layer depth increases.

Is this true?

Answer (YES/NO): NO